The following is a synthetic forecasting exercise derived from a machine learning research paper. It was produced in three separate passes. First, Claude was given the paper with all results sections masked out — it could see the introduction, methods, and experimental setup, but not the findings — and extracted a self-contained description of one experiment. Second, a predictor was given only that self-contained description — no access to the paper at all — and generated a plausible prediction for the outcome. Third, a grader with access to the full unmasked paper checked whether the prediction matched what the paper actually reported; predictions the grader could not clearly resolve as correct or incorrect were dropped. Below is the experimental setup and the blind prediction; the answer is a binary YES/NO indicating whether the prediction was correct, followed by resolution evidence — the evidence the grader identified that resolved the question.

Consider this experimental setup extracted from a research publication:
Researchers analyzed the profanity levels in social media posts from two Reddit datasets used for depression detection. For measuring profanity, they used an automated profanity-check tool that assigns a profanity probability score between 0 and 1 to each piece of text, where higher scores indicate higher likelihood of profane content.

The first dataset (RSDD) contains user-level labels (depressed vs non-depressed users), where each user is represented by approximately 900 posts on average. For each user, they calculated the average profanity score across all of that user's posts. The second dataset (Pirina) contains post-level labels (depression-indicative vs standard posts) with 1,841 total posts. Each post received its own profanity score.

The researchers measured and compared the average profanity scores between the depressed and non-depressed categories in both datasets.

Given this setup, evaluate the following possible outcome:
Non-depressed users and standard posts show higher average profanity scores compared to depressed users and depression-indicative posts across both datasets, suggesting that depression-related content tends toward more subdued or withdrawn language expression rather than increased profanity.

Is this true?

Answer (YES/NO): NO